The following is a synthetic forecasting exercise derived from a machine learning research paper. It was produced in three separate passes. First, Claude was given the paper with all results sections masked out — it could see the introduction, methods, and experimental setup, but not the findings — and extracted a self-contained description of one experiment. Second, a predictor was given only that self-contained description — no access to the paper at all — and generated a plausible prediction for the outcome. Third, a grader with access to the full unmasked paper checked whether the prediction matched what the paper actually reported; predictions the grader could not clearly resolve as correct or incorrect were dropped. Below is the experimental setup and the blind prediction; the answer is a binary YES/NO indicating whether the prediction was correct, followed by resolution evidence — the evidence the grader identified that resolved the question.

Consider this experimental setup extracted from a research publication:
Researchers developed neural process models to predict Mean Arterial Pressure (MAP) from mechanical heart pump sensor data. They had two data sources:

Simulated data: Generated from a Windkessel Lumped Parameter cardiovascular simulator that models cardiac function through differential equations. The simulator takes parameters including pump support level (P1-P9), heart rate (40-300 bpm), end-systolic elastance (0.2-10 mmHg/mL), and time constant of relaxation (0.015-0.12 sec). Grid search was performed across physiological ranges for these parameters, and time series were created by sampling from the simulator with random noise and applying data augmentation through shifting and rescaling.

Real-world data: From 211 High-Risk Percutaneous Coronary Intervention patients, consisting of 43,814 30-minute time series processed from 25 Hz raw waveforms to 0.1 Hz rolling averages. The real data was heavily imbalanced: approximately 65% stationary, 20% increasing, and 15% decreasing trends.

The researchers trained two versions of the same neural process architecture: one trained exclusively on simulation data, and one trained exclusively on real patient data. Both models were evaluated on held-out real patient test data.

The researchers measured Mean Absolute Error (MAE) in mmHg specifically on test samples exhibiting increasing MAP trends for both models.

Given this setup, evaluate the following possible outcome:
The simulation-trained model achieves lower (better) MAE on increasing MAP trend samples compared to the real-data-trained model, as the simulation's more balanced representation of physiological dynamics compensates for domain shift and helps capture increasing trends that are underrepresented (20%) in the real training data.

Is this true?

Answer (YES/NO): NO